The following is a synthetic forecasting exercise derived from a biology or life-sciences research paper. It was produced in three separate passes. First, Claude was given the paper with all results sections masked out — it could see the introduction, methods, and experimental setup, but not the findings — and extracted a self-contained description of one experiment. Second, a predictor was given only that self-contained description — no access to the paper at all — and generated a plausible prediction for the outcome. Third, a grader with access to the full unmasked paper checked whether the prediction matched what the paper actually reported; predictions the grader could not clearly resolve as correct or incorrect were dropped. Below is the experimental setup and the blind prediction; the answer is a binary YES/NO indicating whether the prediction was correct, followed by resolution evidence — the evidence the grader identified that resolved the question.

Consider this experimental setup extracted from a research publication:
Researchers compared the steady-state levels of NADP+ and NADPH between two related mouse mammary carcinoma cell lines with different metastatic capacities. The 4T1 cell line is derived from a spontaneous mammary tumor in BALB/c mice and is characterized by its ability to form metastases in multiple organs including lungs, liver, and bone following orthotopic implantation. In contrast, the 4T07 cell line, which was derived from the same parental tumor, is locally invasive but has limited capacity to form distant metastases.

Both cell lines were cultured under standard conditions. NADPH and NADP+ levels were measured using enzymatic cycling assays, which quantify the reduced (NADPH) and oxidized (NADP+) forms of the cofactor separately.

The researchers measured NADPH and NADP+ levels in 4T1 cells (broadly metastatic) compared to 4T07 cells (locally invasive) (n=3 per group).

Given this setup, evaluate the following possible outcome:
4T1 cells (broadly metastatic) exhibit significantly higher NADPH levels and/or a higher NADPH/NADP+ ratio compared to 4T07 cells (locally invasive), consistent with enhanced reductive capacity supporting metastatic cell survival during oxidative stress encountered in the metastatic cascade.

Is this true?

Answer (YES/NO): YES